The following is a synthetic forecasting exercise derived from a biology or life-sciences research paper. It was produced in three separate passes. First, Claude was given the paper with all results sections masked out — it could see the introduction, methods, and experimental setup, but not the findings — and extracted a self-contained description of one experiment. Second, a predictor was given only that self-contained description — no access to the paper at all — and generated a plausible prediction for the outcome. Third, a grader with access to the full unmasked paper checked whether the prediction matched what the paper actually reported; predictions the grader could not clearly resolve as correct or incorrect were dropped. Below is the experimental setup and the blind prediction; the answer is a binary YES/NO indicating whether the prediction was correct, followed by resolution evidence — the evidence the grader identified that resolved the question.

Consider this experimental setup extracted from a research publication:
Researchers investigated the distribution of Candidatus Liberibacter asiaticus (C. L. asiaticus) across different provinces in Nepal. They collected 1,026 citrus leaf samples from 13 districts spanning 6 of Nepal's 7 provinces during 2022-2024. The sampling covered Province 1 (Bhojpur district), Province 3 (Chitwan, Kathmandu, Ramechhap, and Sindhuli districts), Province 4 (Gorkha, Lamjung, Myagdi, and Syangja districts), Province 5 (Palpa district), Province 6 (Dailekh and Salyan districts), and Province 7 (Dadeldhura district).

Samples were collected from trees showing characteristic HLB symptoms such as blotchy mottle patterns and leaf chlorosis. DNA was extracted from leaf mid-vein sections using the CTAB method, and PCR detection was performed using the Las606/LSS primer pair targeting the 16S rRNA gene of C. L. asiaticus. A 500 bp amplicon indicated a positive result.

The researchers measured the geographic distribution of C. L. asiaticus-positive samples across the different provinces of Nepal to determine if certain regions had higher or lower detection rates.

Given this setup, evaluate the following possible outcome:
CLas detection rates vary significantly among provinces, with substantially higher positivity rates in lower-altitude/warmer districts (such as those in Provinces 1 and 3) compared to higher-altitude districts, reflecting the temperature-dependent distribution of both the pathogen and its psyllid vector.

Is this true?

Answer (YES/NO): NO